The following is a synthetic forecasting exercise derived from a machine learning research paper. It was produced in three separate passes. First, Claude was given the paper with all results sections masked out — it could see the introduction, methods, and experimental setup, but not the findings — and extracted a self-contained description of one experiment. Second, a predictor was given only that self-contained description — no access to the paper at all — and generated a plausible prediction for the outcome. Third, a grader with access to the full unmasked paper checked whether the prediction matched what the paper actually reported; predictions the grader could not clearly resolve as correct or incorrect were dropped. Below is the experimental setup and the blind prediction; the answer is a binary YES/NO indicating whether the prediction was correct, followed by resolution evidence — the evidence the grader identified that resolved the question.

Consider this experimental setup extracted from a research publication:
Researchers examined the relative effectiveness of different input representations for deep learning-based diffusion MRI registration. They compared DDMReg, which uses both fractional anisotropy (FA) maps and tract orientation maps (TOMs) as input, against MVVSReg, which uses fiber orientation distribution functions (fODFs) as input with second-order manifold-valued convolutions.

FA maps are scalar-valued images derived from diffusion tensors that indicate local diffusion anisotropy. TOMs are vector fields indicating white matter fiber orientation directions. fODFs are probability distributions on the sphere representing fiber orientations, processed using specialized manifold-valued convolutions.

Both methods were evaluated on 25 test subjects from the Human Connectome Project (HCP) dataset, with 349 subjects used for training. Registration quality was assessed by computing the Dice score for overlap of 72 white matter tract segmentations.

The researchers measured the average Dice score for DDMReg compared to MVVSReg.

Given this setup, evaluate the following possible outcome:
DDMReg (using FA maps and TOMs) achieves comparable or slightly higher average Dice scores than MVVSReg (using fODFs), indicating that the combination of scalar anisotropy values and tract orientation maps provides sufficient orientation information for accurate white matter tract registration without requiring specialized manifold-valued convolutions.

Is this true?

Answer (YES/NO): NO